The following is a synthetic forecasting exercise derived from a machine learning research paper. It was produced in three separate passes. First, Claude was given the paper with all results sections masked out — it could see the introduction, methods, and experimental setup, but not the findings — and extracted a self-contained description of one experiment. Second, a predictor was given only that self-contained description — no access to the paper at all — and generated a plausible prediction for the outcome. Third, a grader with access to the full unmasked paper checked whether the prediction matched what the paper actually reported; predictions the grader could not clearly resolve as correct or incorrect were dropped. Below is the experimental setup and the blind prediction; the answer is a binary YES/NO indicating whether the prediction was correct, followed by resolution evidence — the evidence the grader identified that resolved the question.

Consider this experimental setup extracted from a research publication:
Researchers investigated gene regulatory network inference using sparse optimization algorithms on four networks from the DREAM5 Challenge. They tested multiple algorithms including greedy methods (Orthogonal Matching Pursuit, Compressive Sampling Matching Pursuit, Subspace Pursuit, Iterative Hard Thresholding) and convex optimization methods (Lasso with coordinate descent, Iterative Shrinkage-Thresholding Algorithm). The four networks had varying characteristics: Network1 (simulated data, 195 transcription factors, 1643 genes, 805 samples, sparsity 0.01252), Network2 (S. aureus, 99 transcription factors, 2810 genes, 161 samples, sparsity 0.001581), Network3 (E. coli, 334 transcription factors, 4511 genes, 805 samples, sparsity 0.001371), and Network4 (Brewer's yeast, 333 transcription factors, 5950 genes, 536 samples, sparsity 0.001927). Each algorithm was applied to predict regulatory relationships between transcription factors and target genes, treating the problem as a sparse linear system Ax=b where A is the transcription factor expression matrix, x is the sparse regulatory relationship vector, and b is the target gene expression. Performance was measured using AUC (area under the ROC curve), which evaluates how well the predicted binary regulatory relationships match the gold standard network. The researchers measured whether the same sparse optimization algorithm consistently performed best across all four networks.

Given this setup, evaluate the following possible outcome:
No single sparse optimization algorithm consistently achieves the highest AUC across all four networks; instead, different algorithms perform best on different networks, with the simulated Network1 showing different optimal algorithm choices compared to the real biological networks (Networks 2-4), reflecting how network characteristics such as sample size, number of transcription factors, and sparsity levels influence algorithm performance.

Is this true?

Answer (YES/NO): YES